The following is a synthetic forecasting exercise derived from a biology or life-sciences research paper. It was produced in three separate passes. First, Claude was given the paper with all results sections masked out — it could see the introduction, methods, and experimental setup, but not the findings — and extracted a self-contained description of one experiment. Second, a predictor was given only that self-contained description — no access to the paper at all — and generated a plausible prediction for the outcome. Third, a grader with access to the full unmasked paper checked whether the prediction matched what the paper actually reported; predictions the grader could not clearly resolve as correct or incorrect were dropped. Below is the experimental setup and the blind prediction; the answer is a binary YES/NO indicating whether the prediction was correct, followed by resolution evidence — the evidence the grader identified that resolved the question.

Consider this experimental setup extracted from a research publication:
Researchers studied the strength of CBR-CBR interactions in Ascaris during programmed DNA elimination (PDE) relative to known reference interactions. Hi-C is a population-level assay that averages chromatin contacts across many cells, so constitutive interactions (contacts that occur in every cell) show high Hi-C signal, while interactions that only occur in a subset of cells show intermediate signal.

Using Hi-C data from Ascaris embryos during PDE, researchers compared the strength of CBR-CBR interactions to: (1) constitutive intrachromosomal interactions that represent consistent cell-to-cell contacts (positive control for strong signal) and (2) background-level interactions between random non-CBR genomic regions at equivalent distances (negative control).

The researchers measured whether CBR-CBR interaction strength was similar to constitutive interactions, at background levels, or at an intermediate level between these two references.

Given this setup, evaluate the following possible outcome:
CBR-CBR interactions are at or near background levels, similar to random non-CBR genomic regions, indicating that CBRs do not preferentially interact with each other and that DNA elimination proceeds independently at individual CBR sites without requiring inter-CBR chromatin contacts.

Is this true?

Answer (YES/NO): NO